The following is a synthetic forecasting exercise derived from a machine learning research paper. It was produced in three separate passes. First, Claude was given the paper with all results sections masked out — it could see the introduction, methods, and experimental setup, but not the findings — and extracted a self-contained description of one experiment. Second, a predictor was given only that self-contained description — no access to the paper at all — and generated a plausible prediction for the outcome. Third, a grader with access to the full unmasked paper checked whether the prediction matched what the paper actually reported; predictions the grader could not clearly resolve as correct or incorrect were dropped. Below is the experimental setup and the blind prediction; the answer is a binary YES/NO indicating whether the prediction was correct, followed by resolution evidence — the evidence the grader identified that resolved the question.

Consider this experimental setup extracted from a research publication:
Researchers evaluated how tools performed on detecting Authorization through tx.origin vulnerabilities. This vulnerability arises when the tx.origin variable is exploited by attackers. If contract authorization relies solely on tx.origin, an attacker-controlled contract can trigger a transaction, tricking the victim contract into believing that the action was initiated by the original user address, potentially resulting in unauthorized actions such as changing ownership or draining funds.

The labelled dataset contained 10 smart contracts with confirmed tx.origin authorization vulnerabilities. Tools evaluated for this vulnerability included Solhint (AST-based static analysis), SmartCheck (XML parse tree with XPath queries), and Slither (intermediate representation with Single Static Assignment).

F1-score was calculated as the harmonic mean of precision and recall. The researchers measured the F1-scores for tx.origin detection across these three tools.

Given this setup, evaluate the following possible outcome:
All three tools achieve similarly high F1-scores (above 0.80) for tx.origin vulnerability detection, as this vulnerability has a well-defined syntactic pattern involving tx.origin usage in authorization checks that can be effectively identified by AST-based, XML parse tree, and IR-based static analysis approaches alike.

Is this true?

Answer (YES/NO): NO